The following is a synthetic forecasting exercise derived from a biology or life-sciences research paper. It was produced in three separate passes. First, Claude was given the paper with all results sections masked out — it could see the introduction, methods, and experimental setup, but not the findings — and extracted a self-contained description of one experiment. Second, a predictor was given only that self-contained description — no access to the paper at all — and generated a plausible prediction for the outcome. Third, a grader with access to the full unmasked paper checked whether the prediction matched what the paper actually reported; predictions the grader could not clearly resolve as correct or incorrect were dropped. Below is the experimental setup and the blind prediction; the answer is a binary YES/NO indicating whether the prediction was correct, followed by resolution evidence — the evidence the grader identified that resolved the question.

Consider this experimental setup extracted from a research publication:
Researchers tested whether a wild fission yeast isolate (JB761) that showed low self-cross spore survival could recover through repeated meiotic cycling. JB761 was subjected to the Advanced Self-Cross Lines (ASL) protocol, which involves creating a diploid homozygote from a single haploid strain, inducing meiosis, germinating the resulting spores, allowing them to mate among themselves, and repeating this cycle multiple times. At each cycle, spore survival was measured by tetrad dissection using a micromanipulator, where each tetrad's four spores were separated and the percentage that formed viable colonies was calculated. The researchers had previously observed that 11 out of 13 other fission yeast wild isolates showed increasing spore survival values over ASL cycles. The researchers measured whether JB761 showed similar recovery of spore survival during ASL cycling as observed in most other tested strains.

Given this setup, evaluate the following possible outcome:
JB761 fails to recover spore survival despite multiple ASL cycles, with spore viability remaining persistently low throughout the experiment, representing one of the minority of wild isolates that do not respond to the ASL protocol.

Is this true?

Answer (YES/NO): YES